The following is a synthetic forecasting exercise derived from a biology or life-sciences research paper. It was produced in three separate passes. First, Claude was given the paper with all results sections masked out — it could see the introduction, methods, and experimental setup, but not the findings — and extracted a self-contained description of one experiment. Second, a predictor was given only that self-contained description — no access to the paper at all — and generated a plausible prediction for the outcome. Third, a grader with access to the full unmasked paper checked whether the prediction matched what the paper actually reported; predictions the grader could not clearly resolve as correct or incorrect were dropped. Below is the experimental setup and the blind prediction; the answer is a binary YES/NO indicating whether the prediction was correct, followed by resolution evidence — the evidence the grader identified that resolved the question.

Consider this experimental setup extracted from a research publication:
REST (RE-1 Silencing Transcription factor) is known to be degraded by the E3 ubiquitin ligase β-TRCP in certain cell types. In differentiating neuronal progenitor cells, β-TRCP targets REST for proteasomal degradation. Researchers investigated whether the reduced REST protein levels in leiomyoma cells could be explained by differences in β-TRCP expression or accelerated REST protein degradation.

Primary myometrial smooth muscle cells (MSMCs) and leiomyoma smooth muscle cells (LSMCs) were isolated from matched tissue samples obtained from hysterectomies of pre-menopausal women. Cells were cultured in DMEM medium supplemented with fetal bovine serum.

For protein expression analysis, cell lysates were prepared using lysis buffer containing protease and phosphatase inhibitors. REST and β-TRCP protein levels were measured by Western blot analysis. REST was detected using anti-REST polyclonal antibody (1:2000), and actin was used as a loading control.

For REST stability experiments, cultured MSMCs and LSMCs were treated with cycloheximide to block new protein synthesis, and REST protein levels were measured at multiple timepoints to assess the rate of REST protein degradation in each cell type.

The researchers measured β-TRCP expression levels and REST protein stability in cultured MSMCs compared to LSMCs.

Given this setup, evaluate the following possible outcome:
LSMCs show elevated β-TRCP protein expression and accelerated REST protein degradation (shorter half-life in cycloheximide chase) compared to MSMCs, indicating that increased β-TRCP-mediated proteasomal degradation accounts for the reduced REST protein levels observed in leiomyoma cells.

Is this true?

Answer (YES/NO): NO